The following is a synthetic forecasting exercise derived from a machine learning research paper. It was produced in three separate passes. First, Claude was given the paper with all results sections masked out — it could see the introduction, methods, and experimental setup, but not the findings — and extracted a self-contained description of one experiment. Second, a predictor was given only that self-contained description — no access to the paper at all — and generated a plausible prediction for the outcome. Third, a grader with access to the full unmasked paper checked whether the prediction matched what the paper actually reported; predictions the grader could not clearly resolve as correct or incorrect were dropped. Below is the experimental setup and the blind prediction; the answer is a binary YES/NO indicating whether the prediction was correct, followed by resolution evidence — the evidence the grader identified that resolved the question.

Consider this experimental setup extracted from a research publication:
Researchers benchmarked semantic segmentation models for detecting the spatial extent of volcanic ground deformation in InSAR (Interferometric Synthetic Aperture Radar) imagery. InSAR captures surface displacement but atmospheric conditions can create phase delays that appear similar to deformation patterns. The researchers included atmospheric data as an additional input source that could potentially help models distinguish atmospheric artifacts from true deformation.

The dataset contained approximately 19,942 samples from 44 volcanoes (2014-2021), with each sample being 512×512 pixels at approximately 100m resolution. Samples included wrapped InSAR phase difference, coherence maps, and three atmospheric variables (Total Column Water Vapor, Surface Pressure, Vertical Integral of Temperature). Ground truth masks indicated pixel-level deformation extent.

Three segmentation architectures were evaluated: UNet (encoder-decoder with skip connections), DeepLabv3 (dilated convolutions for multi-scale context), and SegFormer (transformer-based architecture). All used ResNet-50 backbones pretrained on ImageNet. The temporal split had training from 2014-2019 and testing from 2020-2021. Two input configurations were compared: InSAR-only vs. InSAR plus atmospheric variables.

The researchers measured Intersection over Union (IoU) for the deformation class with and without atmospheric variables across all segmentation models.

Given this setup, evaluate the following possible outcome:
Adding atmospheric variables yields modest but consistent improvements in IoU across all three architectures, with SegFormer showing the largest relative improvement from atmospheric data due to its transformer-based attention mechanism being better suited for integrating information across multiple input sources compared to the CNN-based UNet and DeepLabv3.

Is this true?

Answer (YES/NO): NO